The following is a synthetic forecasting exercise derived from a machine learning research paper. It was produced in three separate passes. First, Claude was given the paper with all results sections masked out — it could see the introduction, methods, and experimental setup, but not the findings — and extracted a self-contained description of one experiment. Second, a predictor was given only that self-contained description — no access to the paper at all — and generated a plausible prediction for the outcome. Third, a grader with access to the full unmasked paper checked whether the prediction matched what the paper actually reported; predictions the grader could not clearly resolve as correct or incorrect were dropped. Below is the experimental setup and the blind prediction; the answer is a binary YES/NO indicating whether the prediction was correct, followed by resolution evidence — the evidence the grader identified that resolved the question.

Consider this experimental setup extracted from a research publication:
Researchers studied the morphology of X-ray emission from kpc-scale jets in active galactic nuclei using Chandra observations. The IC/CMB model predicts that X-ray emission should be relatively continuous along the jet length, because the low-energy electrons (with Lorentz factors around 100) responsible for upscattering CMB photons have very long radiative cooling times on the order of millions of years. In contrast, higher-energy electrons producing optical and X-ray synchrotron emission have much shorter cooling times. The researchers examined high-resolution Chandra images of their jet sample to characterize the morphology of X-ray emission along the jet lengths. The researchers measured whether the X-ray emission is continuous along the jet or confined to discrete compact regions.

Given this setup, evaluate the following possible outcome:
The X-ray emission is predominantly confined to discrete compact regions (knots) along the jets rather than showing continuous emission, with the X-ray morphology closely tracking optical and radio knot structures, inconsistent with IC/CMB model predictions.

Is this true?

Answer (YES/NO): NO